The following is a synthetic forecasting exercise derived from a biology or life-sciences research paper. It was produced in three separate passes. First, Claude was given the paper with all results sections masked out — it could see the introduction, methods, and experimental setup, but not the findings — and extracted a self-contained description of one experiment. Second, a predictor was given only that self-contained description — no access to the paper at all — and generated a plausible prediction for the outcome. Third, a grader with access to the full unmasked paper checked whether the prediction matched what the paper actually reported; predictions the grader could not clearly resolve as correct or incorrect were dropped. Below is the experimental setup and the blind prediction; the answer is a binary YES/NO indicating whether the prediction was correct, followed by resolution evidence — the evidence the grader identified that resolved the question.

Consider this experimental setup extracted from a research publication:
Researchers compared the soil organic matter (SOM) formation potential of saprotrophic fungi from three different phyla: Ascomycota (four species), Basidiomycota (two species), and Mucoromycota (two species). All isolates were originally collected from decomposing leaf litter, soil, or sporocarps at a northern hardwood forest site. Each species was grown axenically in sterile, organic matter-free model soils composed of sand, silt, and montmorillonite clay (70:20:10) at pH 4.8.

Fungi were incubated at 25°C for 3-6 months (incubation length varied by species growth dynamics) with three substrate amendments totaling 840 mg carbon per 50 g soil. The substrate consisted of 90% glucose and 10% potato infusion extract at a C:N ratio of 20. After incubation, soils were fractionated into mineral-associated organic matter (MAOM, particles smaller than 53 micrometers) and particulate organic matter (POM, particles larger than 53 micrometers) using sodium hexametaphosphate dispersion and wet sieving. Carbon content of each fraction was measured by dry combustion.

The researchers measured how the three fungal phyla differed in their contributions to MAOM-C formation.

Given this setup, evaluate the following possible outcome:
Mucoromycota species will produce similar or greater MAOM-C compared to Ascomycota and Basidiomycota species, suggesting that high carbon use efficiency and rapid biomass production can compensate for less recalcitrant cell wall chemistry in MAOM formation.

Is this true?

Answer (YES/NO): NO